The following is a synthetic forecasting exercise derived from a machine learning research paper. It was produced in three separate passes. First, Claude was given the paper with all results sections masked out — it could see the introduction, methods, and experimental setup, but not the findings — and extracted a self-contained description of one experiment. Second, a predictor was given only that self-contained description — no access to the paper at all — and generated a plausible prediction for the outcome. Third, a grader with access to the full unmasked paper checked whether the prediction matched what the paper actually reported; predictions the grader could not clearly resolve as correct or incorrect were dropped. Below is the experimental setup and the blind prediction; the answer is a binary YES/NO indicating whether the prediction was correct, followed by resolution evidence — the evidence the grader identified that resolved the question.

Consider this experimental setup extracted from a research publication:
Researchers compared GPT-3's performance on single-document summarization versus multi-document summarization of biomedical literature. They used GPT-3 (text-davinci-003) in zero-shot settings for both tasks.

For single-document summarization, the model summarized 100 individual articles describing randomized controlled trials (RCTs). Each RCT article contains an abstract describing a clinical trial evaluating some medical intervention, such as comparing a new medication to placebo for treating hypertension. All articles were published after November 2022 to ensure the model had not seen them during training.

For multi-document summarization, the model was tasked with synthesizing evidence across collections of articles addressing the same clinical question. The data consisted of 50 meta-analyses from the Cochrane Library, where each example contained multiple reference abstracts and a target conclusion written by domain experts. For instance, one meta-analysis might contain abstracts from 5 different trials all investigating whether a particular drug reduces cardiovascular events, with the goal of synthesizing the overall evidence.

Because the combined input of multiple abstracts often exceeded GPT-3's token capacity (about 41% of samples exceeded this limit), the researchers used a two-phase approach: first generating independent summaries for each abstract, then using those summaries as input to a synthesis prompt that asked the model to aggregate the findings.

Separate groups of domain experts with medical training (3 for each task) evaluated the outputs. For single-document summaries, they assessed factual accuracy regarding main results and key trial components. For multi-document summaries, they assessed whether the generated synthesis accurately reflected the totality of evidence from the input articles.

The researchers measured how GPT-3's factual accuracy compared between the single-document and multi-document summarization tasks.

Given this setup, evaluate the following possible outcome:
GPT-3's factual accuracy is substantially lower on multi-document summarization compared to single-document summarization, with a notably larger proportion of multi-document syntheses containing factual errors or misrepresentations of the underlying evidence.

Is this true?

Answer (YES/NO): YES